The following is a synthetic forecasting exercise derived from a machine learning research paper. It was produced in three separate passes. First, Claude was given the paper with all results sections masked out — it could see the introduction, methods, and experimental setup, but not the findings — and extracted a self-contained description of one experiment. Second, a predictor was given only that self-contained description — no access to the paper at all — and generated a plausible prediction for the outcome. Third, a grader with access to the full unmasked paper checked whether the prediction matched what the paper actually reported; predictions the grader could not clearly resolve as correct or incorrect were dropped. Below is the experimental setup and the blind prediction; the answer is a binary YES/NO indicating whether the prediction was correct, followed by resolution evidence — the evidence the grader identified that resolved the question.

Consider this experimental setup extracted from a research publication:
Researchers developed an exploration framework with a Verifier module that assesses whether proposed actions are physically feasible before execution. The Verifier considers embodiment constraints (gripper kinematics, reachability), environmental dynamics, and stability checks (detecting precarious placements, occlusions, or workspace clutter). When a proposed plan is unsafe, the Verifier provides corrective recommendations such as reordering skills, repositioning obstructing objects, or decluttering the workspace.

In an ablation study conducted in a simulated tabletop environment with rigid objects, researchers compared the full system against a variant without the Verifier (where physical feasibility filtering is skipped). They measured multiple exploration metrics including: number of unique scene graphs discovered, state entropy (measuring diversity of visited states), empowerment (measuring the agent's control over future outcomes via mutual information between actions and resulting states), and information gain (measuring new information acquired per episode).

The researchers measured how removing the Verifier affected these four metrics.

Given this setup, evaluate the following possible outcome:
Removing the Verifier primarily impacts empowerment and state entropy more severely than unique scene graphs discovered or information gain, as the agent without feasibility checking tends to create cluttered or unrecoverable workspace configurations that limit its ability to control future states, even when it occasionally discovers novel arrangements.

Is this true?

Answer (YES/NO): NO